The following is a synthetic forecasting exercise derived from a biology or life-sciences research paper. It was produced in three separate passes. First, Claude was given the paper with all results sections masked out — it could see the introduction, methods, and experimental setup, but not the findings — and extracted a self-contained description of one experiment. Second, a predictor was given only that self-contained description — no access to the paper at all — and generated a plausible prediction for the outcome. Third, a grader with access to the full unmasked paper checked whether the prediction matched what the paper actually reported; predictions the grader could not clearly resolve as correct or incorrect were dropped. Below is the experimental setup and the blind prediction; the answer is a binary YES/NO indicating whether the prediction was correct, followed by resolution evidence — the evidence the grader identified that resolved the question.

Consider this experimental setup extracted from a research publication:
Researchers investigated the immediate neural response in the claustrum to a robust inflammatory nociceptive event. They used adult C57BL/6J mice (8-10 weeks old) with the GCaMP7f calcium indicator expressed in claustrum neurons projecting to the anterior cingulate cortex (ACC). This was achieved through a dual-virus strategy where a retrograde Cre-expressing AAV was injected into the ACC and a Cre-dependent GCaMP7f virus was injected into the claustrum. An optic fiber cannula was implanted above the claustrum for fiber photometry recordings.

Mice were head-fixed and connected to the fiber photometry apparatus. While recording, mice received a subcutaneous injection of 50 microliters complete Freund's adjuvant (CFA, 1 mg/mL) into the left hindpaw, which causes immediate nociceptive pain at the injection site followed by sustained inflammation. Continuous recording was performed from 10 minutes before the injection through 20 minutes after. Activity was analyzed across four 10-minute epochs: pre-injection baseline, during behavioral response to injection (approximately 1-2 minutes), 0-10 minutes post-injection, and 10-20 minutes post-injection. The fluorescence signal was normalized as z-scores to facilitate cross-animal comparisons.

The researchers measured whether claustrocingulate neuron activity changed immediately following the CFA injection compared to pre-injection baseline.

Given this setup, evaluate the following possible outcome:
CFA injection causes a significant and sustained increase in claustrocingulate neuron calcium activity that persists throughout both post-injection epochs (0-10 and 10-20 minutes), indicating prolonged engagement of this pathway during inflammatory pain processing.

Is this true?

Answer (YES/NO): NO